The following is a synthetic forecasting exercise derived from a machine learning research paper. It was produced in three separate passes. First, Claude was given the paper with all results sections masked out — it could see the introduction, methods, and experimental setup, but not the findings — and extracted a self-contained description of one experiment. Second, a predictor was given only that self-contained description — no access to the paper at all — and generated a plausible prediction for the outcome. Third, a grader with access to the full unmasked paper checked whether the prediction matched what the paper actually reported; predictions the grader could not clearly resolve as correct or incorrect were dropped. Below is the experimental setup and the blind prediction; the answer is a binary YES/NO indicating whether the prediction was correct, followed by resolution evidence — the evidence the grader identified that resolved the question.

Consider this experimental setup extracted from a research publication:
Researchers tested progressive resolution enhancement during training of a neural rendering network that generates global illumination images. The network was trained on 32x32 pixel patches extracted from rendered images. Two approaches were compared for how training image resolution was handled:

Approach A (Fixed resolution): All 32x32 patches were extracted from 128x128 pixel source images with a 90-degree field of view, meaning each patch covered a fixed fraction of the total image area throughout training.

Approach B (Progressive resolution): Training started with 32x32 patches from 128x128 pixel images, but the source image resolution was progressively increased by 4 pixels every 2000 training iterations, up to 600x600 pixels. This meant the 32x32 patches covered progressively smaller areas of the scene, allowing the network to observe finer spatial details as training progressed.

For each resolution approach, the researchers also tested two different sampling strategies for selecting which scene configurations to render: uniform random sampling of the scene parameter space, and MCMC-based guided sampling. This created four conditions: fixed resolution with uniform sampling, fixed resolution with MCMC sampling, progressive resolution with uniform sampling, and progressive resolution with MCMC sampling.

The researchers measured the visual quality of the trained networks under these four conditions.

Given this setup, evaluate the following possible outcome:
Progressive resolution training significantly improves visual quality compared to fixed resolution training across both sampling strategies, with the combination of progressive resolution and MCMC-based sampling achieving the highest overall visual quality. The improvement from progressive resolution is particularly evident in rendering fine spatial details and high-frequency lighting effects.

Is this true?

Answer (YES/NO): NO